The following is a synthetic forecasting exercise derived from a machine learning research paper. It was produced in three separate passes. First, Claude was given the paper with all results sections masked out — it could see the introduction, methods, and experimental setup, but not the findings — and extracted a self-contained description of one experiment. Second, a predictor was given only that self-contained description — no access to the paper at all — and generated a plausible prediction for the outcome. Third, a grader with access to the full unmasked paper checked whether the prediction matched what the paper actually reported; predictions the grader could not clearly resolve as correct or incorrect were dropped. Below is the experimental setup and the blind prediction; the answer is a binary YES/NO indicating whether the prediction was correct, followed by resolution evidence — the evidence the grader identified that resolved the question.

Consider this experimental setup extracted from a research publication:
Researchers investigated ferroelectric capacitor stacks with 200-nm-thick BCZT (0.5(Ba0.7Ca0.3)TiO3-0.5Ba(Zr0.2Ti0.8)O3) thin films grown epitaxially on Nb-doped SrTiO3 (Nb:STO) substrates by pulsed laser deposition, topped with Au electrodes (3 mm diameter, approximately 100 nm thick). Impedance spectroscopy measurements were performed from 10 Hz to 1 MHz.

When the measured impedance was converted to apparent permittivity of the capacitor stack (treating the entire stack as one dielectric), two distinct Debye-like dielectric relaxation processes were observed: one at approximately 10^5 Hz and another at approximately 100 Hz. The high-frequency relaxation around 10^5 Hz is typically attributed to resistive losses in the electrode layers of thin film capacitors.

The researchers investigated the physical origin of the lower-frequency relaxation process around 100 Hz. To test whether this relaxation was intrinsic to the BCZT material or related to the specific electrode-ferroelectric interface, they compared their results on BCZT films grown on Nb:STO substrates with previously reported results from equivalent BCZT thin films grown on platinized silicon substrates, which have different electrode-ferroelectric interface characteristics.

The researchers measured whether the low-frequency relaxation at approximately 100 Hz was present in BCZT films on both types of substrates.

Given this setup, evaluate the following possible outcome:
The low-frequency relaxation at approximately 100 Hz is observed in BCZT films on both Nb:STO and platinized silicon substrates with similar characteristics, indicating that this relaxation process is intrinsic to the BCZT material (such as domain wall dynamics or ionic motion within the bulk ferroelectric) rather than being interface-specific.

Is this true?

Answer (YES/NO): NO